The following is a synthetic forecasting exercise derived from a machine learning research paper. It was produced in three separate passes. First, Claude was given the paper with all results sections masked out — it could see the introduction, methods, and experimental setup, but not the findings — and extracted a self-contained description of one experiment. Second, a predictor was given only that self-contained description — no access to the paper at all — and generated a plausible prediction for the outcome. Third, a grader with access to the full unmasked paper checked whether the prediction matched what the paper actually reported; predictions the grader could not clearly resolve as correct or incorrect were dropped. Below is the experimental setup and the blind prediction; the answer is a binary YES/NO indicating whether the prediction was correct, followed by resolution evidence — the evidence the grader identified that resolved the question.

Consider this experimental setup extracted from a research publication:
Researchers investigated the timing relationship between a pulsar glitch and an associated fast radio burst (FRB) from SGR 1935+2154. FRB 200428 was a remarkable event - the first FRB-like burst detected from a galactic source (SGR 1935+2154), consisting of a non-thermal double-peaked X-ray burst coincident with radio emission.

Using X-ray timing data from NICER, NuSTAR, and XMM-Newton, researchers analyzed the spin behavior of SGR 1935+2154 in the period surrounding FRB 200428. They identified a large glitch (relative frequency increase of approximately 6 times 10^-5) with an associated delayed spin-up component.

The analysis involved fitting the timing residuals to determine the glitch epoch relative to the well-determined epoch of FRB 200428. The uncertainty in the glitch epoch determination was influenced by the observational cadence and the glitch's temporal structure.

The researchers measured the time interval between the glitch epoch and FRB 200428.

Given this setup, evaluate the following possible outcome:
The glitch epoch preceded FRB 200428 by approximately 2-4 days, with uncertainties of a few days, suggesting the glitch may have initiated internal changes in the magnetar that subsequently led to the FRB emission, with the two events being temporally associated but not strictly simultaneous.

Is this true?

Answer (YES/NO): YES